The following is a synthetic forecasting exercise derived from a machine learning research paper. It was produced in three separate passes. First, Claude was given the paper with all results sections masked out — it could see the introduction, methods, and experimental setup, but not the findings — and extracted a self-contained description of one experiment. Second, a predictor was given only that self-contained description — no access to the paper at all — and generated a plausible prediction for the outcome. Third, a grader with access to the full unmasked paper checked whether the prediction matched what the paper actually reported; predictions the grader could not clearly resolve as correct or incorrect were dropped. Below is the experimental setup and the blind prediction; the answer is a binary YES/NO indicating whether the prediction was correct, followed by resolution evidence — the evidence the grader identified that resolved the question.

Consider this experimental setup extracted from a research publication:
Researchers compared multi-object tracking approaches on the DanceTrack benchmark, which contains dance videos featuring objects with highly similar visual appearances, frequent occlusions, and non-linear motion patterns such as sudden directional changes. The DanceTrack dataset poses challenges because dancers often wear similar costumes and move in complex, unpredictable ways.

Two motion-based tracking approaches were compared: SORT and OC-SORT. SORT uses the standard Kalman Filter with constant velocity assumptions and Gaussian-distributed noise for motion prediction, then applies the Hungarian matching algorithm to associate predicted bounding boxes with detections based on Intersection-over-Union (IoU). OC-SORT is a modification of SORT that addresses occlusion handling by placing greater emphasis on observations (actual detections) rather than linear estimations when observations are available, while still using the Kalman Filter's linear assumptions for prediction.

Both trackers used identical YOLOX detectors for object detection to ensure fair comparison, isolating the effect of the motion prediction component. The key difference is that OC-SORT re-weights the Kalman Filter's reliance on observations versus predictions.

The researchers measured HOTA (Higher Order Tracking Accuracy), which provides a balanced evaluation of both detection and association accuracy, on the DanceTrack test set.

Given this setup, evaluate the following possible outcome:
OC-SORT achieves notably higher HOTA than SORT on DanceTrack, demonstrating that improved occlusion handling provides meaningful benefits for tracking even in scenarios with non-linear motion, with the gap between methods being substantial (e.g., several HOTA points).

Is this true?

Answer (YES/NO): YES